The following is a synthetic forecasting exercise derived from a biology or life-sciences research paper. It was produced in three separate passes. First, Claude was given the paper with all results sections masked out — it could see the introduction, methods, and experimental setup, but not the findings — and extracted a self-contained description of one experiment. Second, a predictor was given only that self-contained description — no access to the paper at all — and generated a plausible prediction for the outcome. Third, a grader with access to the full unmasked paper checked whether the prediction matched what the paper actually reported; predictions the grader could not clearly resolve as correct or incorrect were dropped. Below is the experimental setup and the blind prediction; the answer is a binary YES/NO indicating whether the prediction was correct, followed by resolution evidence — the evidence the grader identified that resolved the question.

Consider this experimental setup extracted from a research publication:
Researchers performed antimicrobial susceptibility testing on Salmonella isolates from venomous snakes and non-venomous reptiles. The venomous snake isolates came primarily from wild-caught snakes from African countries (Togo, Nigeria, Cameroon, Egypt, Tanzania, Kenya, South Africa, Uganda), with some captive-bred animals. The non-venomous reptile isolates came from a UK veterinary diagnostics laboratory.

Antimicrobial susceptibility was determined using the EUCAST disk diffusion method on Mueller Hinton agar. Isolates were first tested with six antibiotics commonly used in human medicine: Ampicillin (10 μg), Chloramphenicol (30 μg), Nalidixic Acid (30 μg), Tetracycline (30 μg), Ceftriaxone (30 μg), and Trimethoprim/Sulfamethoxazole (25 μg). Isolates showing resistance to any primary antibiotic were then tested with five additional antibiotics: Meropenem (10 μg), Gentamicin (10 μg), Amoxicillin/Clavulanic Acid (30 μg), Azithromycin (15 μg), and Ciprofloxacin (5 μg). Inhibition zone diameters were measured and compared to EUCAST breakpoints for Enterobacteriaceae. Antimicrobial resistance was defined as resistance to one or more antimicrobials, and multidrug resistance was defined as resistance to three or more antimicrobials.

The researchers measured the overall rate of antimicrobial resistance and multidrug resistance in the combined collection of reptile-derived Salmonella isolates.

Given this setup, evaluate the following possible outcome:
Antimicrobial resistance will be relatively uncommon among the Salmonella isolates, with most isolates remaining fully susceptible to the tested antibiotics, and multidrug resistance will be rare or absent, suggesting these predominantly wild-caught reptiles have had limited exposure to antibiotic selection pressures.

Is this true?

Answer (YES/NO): YES